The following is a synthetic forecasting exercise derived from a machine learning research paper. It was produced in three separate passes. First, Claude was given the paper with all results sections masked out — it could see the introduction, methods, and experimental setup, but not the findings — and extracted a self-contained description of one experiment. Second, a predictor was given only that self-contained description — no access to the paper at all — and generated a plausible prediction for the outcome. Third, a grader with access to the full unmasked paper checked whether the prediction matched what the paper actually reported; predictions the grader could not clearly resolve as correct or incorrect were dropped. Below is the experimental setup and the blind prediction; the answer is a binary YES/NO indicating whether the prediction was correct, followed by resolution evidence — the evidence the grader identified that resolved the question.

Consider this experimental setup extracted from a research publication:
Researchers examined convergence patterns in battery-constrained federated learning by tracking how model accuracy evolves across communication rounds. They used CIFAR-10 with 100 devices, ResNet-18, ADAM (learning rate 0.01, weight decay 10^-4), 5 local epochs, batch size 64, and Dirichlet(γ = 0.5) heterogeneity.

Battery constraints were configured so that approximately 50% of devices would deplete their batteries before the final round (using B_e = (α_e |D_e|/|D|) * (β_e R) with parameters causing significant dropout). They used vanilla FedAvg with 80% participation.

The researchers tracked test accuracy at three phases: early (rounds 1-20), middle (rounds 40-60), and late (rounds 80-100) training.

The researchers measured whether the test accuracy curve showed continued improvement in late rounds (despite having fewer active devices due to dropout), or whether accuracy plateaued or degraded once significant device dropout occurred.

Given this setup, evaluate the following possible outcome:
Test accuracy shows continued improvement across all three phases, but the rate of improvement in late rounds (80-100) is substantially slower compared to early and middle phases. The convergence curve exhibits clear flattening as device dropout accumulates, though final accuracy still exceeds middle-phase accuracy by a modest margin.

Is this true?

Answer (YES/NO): NO